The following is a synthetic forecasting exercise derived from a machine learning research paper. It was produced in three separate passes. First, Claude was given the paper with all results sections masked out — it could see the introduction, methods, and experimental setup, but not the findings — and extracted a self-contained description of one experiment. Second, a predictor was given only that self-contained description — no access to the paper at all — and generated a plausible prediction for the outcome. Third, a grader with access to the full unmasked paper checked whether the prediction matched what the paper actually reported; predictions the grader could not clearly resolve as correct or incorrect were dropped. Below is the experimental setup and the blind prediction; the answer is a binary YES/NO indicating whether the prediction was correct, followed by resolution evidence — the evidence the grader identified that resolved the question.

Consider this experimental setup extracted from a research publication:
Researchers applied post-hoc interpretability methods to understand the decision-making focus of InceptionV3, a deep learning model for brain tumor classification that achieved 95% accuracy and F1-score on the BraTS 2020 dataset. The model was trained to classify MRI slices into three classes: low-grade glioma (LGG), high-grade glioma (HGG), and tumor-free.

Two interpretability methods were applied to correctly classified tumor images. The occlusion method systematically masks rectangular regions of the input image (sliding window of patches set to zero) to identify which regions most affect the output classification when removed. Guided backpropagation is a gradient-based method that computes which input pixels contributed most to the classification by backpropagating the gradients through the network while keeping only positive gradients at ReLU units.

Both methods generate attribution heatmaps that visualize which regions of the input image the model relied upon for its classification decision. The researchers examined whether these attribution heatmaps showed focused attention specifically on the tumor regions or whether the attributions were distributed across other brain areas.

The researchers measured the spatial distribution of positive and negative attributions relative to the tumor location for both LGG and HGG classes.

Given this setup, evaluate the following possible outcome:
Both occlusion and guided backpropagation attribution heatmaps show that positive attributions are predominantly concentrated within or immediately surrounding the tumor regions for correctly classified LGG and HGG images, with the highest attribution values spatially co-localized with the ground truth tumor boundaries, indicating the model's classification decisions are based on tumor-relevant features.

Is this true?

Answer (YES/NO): NO